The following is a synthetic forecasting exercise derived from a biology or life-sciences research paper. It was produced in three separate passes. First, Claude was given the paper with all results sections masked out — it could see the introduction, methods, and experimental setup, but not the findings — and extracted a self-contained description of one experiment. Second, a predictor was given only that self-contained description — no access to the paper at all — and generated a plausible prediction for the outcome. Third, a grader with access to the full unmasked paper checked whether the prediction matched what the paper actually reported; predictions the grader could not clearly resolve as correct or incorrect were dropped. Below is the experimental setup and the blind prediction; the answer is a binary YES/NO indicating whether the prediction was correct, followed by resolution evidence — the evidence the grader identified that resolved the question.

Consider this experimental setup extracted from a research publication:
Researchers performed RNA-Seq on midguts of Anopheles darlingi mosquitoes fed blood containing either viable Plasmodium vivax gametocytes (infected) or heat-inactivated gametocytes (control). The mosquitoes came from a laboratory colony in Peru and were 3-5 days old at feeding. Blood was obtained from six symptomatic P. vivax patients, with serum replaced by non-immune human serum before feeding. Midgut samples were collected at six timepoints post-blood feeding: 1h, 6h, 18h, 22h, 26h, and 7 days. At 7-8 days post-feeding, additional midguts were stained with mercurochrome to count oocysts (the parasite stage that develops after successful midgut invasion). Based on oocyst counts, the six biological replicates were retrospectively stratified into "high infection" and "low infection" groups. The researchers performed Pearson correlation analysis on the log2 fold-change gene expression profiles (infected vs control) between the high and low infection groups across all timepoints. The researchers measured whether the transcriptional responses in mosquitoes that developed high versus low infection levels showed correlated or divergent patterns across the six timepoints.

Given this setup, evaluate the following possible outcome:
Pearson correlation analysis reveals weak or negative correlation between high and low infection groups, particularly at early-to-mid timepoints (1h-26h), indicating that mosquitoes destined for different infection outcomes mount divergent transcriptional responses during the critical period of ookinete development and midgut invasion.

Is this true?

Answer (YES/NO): NO